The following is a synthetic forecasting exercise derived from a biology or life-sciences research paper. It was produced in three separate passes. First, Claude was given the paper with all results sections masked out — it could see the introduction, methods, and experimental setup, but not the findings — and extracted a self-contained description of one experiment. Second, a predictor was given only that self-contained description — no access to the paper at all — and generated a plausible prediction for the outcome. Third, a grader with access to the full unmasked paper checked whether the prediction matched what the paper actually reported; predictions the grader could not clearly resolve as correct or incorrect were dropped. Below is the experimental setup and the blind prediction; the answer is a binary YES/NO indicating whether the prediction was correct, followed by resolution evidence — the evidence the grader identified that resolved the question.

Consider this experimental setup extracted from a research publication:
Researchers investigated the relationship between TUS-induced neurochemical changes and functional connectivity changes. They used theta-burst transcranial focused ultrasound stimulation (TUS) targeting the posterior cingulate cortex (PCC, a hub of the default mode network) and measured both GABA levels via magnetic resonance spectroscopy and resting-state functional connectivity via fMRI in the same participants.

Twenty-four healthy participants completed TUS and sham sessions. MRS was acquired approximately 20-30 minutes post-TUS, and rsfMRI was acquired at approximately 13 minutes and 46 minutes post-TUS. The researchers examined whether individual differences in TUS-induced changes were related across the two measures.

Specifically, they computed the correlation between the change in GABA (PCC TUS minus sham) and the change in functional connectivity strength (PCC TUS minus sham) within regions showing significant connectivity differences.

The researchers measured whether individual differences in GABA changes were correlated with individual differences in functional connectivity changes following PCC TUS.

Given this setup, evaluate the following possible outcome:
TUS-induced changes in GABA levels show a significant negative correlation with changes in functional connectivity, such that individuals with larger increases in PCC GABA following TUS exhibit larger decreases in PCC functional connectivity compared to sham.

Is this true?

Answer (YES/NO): NO